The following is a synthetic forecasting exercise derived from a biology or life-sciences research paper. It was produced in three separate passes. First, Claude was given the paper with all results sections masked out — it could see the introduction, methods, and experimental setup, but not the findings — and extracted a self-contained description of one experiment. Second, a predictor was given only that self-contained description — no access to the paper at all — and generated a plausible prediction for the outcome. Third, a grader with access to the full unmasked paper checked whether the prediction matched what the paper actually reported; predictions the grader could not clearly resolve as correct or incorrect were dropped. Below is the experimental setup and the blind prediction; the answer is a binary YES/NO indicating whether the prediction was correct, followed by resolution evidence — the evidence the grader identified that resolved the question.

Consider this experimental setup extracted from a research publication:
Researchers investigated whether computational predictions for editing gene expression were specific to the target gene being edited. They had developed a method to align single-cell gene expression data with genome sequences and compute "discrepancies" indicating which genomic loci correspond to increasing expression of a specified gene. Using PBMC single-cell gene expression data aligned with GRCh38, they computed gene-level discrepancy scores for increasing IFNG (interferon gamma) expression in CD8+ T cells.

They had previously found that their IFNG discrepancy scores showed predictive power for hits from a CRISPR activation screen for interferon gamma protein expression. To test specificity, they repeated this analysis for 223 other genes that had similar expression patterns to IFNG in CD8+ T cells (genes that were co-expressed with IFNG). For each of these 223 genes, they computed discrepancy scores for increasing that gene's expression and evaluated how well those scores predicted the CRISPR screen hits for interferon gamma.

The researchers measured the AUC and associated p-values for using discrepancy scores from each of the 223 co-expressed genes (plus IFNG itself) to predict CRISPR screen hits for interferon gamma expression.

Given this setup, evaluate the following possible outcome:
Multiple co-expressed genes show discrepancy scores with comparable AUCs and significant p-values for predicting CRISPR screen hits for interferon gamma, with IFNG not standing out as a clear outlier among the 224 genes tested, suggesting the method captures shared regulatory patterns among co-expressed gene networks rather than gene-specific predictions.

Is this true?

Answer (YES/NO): NO